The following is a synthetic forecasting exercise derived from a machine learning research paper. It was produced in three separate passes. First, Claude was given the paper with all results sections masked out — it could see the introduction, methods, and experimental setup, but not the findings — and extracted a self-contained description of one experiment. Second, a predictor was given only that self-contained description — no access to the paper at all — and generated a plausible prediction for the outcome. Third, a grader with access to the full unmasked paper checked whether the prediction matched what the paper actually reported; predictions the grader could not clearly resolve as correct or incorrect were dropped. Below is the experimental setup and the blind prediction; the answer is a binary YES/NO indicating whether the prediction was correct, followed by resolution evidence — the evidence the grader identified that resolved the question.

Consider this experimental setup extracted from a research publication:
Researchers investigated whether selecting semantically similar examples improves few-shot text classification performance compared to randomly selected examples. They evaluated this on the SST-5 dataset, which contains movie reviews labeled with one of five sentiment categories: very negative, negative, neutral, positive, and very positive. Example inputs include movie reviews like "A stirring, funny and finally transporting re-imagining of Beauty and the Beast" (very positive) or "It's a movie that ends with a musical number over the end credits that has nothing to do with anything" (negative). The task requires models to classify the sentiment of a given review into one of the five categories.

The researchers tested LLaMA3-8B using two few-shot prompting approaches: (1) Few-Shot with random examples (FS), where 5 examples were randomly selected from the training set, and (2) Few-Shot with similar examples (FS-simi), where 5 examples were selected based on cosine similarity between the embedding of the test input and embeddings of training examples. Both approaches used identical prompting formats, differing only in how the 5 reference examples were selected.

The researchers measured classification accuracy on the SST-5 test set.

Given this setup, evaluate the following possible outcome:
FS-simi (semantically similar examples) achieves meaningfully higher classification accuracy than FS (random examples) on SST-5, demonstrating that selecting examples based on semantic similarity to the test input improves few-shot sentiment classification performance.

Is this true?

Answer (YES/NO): YES